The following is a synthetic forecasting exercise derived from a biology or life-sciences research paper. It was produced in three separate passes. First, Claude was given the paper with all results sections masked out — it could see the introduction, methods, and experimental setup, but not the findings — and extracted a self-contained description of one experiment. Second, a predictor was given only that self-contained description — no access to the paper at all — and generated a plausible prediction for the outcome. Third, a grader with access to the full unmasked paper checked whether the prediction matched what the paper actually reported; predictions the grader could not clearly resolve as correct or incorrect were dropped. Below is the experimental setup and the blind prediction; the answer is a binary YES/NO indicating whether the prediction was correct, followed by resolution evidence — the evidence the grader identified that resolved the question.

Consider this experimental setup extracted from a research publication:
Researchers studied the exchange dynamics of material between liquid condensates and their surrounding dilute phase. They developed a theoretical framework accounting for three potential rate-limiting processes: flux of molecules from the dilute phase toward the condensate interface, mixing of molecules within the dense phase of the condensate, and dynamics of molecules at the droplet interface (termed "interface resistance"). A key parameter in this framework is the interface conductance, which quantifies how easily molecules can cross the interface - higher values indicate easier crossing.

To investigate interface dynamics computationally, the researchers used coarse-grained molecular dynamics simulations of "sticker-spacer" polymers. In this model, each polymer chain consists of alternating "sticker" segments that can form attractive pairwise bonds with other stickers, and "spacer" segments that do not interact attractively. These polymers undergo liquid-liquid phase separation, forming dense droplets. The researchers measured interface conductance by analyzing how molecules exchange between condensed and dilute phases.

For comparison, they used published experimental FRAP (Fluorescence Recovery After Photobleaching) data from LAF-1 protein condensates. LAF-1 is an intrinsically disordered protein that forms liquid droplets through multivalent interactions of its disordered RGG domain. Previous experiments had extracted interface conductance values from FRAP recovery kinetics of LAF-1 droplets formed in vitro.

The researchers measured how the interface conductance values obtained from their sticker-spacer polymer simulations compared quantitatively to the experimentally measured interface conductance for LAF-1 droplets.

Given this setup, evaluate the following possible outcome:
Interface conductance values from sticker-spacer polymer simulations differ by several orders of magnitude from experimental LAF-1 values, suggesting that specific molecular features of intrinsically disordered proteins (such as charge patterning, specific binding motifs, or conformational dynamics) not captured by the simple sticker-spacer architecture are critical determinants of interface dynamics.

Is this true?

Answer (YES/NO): YES